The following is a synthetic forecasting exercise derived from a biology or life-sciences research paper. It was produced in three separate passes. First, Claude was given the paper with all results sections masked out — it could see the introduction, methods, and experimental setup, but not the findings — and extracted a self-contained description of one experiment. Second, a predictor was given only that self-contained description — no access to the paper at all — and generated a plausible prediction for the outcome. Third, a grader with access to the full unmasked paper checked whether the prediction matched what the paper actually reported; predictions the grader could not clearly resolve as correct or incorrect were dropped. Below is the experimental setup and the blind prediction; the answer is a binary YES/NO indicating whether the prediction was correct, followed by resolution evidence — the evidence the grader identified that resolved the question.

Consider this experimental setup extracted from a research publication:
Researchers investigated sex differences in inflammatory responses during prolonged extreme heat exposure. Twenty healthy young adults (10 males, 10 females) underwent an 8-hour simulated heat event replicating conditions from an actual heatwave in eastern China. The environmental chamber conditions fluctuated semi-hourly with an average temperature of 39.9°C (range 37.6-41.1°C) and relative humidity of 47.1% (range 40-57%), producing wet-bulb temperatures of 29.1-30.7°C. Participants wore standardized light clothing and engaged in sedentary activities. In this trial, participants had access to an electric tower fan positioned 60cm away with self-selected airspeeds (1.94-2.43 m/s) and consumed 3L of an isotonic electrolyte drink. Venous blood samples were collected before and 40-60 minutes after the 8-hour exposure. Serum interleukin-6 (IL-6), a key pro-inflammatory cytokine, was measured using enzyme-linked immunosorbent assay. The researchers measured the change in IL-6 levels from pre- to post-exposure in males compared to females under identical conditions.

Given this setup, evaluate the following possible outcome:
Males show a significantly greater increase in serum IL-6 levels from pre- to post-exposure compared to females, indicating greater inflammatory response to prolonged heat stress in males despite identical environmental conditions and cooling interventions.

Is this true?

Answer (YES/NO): NO